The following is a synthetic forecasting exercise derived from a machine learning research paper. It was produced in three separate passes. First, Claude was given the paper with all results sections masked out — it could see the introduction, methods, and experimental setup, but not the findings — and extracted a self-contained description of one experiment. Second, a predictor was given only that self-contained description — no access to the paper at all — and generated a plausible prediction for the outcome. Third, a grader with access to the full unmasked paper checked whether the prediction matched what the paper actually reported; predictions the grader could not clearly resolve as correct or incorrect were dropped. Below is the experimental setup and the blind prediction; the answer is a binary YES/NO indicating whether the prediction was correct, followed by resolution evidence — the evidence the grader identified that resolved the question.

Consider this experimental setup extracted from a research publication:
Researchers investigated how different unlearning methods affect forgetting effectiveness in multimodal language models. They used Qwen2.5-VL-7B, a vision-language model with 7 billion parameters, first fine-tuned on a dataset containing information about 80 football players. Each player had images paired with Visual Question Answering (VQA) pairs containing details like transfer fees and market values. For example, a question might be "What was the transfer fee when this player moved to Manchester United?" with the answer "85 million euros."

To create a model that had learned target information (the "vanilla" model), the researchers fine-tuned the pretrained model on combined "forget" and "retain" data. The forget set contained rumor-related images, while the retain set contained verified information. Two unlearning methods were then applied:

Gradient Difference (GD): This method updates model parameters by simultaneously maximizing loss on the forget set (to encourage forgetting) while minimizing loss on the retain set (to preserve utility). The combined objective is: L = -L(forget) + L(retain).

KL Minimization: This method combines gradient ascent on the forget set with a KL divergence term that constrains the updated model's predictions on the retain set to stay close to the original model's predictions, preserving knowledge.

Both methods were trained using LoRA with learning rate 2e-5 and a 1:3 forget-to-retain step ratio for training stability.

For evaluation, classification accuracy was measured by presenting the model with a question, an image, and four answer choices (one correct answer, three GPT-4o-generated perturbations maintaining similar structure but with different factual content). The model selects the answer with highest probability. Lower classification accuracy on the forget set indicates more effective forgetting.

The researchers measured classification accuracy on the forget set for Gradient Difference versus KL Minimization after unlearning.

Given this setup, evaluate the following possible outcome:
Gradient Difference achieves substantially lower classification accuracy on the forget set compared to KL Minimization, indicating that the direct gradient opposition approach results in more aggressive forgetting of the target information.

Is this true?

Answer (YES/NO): YES